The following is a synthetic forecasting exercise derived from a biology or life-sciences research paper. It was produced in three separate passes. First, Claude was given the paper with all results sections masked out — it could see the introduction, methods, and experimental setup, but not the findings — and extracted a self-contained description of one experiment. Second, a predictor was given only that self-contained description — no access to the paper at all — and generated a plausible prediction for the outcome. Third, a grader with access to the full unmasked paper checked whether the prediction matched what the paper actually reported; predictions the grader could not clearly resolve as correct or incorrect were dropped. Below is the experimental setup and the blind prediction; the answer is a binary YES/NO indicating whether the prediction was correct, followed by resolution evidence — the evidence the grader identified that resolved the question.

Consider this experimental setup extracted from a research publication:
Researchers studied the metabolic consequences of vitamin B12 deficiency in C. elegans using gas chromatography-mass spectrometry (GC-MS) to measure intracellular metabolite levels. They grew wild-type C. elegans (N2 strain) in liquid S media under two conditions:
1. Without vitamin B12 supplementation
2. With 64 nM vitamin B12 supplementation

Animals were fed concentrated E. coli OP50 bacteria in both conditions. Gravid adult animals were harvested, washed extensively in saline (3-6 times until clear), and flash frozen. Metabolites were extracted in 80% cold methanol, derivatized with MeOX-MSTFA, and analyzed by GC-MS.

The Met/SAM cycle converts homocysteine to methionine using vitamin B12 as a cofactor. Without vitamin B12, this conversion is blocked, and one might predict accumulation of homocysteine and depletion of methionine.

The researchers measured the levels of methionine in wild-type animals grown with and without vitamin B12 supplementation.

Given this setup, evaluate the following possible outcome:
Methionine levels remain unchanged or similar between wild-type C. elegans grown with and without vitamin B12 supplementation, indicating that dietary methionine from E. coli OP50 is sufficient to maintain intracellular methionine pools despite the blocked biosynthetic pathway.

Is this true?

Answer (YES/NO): NO